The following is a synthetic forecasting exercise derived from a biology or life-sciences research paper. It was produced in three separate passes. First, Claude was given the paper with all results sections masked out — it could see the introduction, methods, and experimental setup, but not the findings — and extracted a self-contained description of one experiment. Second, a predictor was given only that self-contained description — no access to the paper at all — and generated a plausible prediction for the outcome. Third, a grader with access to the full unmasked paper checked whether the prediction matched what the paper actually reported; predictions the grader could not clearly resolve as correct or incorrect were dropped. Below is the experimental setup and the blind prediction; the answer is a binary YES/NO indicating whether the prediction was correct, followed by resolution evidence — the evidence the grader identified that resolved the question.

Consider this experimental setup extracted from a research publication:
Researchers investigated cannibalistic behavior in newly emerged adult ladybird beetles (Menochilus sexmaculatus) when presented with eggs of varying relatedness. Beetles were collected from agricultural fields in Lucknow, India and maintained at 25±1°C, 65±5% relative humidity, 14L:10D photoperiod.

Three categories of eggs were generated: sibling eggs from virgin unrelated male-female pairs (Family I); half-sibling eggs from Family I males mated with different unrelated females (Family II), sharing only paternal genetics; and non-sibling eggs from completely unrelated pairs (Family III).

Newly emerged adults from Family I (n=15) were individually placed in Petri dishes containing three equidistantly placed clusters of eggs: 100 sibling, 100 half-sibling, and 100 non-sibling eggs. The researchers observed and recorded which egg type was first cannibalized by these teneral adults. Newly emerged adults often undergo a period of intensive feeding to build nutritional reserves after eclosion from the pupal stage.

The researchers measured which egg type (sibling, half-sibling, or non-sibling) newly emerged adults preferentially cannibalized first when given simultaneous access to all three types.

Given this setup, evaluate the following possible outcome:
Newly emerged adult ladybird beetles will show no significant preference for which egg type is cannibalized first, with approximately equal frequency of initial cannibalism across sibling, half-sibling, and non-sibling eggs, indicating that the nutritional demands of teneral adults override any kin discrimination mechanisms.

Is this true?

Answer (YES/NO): YES